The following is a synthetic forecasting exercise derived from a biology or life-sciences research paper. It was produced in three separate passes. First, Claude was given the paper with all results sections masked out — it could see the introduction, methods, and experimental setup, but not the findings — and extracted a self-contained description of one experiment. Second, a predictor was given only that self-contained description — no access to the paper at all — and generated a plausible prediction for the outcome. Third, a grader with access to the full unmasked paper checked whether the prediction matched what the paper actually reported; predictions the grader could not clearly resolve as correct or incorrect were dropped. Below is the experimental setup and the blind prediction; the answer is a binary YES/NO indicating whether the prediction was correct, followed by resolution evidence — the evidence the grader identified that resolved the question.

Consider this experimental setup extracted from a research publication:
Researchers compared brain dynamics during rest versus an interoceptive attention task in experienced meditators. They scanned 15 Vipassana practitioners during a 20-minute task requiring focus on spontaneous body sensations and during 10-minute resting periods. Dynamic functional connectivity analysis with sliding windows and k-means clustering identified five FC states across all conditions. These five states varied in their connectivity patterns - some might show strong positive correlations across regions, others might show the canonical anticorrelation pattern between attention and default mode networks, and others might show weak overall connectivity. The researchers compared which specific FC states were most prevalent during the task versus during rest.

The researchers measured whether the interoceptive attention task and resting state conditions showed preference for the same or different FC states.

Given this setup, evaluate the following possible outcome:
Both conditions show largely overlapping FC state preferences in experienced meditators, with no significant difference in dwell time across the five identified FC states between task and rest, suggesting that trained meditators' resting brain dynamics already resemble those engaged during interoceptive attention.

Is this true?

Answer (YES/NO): NO